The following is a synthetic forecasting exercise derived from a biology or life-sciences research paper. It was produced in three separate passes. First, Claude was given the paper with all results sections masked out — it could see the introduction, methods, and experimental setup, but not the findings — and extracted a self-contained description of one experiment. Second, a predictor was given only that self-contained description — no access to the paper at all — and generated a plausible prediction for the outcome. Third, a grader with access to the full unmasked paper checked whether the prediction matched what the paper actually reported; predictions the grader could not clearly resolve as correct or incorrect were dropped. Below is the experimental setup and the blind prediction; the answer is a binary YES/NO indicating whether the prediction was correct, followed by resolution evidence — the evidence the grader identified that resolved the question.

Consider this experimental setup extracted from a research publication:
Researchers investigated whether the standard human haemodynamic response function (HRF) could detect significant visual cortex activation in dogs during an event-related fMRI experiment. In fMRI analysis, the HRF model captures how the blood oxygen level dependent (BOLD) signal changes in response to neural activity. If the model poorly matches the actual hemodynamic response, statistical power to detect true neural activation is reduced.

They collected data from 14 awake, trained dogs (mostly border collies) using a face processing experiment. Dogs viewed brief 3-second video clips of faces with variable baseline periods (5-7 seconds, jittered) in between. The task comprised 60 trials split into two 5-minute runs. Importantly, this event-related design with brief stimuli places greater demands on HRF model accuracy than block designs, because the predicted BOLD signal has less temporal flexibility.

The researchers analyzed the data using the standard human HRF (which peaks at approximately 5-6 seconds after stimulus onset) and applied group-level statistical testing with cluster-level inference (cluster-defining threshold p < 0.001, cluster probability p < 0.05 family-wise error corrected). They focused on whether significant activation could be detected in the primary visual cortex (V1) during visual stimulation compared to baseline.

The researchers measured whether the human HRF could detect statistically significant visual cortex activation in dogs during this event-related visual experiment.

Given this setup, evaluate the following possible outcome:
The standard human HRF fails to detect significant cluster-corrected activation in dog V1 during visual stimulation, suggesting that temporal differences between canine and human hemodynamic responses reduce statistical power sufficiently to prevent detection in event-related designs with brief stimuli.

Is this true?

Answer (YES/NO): YES